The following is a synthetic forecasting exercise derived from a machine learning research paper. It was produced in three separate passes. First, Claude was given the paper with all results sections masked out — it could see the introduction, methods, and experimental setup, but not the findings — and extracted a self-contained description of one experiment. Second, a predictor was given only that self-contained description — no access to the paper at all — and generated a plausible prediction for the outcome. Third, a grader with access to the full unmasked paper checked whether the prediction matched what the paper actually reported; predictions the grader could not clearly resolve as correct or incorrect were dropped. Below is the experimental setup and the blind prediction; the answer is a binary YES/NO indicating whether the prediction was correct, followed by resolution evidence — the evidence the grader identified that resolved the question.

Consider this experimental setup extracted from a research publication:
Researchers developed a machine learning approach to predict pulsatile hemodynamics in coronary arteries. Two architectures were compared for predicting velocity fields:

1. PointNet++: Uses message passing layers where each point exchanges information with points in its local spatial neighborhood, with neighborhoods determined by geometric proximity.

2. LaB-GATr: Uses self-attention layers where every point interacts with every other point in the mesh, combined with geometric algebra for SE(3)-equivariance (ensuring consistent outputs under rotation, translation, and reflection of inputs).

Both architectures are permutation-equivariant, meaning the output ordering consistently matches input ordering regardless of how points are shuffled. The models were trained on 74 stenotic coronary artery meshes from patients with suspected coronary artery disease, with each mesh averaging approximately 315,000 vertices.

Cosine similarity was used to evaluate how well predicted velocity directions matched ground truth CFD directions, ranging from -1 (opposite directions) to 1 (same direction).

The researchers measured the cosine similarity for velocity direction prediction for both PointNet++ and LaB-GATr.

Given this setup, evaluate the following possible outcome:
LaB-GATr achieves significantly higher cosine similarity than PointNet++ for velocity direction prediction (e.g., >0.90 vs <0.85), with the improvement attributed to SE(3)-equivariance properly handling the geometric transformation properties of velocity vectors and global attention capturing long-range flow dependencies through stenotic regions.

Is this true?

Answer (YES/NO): NO